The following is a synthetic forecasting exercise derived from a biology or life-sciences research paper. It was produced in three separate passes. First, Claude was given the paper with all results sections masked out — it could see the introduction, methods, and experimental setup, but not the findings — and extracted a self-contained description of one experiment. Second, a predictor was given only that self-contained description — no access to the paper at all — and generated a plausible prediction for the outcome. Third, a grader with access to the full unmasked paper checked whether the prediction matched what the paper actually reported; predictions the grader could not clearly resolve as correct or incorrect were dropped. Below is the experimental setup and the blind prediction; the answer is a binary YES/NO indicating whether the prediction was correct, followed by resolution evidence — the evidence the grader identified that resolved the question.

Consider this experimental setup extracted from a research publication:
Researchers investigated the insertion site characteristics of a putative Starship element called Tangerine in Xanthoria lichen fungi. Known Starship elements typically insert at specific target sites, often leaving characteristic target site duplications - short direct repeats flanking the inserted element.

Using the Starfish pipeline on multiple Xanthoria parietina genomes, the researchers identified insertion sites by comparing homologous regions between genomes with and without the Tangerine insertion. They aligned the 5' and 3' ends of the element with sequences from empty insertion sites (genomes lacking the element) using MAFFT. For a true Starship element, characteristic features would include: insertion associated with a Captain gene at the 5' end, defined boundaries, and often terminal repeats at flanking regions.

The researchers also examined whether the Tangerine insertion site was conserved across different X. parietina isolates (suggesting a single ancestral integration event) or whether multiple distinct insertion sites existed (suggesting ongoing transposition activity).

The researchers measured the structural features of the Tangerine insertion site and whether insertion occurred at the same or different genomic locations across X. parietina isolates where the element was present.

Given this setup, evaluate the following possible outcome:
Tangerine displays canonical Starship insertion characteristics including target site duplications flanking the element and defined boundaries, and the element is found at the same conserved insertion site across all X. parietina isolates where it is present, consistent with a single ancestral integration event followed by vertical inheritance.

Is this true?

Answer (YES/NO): YES